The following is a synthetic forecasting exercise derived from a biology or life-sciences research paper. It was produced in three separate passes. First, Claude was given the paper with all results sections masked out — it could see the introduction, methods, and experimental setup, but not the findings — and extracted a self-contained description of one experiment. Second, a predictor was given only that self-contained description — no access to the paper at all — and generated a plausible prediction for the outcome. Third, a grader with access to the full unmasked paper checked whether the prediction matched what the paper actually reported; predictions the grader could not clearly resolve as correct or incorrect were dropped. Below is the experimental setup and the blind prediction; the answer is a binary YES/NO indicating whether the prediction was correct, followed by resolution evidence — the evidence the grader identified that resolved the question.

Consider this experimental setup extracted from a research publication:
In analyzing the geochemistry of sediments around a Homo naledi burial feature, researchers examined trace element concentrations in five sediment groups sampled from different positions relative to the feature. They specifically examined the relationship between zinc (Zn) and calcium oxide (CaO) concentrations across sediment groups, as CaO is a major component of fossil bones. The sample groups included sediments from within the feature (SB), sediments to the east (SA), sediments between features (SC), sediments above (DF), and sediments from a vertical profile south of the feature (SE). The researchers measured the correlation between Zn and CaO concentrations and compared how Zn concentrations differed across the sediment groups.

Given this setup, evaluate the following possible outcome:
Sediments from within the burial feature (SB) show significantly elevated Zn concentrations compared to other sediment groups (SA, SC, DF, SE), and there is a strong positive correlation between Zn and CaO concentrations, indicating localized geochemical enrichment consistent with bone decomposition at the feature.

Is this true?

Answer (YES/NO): YES